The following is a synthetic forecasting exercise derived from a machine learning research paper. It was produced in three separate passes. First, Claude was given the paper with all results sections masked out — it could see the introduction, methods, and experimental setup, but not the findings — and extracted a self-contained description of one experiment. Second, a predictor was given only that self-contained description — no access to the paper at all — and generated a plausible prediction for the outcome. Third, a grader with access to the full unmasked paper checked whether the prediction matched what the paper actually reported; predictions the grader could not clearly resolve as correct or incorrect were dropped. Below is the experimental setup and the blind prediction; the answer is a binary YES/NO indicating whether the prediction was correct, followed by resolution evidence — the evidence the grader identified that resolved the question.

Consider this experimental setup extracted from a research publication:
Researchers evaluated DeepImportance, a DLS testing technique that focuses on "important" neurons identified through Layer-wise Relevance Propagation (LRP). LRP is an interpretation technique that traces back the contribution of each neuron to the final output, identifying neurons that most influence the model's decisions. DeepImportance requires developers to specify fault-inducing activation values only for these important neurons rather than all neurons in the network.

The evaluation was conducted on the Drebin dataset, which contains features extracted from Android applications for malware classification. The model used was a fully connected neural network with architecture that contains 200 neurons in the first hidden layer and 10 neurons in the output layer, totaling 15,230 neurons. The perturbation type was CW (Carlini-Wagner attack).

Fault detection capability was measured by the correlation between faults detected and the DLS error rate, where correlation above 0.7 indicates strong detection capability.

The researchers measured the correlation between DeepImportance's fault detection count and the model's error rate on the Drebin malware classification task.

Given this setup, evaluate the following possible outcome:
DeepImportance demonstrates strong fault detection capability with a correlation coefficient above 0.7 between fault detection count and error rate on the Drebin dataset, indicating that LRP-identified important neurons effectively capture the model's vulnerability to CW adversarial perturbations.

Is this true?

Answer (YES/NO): YES